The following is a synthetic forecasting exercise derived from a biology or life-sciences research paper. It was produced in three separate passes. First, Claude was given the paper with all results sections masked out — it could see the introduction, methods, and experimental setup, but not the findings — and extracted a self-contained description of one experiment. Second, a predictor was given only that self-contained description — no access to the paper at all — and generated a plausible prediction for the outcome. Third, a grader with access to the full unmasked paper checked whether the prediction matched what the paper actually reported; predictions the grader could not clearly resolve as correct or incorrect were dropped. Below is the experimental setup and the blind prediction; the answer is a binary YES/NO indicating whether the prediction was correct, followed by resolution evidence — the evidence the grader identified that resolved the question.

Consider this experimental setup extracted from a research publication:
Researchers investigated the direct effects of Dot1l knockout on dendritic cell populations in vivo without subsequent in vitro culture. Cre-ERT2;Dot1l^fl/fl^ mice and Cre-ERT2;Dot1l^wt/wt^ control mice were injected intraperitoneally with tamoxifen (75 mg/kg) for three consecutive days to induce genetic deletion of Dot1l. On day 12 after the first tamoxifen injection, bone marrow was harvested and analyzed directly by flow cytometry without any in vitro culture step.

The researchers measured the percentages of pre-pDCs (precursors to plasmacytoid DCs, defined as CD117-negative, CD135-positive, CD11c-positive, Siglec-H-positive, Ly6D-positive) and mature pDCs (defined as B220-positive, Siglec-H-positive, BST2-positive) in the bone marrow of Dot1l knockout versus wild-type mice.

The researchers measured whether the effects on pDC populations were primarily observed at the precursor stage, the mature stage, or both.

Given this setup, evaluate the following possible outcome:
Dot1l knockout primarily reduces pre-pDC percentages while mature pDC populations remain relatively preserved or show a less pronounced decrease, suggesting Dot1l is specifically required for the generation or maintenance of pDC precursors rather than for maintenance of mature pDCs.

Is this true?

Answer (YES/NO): NO